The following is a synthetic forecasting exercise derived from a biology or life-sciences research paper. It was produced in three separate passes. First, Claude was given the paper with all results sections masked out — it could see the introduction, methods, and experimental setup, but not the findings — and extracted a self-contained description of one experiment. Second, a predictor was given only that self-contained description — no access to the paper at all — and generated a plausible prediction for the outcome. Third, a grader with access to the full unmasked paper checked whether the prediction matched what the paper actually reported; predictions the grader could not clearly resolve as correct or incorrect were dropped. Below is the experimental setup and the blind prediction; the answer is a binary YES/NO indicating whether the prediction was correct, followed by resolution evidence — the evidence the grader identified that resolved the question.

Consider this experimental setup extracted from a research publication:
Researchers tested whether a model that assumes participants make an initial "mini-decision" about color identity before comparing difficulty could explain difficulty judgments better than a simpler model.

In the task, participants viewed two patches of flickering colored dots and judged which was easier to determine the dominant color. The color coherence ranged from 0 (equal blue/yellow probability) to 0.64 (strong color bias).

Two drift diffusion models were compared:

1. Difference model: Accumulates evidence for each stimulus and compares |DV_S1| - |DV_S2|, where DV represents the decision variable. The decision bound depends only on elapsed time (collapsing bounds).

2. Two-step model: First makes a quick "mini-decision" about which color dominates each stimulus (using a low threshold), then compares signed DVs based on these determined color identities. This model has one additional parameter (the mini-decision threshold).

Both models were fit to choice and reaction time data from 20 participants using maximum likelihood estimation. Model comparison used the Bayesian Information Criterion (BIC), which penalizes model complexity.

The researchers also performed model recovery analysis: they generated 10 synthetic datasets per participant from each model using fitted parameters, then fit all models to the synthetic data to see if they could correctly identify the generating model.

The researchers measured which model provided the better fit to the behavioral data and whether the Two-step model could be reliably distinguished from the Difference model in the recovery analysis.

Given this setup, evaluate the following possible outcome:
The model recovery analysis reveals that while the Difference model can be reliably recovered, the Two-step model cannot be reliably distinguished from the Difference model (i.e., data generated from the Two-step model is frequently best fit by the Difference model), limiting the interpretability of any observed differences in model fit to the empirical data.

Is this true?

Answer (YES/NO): YES